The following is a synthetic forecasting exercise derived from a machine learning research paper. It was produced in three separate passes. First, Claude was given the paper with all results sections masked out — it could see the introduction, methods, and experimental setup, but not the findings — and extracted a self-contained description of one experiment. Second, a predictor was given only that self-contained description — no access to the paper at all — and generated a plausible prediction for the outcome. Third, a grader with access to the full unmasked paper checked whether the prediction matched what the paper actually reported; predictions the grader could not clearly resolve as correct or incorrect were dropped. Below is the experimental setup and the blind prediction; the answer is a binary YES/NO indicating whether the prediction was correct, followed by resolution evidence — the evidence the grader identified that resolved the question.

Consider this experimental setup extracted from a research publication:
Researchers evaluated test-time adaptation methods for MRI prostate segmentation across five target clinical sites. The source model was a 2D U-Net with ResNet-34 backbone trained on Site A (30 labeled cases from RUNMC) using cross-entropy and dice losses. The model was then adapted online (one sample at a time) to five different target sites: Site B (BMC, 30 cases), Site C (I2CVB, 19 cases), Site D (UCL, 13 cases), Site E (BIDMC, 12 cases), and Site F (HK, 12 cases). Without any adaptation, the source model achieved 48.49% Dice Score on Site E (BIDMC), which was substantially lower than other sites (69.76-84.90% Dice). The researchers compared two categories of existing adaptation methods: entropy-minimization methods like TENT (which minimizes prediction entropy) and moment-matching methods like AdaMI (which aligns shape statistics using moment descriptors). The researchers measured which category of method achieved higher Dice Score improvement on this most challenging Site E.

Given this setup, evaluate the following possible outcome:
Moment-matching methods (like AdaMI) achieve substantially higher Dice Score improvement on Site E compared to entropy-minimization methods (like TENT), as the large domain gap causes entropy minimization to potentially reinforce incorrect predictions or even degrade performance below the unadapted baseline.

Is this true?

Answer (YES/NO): NO